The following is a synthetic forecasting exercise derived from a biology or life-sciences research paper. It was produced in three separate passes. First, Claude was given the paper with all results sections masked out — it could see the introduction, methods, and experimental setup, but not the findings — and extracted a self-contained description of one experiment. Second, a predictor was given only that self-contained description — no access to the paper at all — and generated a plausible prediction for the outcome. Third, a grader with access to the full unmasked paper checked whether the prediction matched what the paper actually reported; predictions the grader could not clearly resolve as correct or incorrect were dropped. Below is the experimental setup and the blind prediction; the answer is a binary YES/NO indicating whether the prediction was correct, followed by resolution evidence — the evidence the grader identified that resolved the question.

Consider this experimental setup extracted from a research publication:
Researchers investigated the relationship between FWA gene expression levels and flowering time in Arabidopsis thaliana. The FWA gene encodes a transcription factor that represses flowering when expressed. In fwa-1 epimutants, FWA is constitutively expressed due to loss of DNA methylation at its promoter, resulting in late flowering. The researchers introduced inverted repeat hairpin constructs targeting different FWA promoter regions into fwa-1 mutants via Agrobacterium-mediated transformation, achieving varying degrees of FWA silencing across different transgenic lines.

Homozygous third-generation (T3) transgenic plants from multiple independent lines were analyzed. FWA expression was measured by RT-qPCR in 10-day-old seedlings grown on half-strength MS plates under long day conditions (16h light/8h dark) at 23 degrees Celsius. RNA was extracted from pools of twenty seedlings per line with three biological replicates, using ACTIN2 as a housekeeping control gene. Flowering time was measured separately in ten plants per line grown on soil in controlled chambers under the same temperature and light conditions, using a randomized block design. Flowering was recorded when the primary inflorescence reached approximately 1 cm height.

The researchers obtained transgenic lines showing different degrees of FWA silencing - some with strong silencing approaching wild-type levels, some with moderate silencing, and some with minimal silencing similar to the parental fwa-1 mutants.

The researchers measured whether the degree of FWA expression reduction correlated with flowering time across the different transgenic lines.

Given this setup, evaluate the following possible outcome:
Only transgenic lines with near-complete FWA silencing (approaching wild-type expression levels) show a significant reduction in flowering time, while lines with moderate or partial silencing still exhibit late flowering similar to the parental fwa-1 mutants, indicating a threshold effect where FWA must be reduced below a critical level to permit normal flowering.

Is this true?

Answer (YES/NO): YES